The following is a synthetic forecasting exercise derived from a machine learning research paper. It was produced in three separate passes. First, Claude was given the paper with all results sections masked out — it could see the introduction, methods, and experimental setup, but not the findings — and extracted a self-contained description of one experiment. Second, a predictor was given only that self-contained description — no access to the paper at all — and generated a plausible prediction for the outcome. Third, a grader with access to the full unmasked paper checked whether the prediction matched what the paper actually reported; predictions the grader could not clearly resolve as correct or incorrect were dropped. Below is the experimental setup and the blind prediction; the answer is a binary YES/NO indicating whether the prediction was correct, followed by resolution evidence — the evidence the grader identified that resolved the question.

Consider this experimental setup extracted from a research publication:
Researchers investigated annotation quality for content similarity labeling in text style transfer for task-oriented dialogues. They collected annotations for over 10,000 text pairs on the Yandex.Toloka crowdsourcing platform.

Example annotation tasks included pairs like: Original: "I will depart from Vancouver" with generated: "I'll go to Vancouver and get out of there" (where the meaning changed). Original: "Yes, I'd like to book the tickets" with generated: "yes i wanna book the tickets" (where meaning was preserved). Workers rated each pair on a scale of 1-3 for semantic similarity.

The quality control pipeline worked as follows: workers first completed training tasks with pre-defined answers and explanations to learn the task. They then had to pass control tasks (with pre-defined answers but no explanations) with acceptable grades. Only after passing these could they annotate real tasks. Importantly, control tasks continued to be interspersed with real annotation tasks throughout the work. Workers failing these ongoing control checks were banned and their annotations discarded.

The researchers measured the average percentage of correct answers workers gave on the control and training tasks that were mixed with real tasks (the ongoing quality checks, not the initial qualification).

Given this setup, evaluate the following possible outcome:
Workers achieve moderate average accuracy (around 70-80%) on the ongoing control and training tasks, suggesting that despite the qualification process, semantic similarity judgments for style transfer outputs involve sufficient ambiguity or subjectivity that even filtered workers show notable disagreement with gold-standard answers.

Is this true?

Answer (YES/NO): NO